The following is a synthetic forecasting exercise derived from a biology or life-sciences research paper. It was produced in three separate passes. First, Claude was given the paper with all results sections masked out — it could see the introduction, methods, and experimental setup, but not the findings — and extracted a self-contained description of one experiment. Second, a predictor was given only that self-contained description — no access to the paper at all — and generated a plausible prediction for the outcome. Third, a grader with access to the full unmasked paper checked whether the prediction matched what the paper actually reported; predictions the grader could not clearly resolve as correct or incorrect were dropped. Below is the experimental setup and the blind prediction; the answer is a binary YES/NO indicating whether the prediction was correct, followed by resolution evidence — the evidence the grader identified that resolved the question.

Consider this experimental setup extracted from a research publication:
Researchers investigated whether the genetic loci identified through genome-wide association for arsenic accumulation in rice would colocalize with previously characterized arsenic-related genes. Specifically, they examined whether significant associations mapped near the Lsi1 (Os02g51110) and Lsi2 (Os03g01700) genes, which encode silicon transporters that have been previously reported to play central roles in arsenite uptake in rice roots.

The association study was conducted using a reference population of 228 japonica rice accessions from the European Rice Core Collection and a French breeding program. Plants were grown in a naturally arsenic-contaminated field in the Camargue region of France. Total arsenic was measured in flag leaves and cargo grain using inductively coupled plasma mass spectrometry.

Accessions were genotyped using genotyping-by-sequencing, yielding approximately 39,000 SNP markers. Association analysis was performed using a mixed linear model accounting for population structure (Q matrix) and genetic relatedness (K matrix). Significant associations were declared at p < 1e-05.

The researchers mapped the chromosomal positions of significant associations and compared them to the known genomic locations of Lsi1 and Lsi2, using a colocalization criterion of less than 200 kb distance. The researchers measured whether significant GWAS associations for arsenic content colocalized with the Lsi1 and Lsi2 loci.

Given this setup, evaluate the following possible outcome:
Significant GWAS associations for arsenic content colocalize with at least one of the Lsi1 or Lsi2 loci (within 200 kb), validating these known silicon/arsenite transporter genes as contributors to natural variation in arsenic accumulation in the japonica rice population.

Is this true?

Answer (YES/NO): NO